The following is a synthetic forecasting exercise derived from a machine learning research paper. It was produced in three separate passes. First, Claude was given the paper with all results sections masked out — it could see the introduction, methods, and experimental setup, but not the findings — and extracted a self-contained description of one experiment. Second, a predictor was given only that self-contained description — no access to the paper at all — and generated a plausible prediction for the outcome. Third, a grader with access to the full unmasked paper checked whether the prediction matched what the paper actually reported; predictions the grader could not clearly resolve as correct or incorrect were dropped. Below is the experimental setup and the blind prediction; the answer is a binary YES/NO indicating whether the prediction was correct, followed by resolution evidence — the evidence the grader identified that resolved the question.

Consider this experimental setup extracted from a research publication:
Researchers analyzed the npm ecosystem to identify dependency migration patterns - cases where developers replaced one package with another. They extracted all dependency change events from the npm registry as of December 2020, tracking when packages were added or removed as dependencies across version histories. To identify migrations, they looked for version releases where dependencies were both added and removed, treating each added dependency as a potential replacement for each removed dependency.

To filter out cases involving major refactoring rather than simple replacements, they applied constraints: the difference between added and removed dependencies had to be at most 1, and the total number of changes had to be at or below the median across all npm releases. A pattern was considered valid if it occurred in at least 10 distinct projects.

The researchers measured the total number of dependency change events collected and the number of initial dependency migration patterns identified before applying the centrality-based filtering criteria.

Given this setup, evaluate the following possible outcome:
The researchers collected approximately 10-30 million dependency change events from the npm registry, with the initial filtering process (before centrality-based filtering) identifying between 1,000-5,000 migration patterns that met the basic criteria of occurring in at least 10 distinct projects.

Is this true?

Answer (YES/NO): YES